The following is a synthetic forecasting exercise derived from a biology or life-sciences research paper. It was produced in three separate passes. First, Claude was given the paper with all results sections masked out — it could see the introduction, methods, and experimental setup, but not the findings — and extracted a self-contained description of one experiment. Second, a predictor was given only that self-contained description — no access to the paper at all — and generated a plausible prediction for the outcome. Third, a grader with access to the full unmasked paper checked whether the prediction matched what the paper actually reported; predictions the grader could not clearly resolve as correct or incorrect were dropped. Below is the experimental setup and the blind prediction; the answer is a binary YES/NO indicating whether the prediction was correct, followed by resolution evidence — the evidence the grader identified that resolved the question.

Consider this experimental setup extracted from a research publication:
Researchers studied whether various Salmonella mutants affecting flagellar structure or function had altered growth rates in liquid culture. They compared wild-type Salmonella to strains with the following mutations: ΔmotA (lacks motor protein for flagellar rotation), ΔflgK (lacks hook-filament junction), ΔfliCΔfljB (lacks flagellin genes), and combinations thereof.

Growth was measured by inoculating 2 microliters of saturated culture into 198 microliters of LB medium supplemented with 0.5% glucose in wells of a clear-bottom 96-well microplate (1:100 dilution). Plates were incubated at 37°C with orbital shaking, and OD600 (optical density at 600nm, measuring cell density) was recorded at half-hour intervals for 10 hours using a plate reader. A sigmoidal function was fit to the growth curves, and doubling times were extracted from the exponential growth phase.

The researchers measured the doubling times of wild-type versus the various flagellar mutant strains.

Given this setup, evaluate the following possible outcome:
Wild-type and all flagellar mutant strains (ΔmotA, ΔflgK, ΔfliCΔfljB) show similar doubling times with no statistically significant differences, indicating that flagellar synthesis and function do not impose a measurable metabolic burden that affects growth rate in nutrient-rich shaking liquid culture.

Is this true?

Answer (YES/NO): YES